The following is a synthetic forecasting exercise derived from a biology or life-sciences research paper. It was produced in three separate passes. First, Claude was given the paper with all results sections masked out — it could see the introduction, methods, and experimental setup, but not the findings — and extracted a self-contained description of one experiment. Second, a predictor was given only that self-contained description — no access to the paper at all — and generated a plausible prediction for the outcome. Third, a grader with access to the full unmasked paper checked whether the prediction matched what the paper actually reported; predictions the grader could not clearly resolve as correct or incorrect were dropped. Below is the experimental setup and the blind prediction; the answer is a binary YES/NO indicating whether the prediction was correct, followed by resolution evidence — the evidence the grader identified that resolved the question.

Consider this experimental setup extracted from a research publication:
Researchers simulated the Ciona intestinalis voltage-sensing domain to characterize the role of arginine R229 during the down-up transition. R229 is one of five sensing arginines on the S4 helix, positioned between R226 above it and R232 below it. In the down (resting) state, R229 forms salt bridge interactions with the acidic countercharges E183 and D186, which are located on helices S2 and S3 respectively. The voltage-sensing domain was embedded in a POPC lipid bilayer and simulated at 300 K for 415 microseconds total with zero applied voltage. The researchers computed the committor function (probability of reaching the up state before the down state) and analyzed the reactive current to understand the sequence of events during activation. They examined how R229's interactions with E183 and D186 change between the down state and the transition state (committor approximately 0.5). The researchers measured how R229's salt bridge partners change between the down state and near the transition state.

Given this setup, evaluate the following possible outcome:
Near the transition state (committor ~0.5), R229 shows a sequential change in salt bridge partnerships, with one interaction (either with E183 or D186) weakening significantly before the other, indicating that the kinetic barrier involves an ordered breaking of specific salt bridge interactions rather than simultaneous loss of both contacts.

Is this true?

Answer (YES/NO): YES